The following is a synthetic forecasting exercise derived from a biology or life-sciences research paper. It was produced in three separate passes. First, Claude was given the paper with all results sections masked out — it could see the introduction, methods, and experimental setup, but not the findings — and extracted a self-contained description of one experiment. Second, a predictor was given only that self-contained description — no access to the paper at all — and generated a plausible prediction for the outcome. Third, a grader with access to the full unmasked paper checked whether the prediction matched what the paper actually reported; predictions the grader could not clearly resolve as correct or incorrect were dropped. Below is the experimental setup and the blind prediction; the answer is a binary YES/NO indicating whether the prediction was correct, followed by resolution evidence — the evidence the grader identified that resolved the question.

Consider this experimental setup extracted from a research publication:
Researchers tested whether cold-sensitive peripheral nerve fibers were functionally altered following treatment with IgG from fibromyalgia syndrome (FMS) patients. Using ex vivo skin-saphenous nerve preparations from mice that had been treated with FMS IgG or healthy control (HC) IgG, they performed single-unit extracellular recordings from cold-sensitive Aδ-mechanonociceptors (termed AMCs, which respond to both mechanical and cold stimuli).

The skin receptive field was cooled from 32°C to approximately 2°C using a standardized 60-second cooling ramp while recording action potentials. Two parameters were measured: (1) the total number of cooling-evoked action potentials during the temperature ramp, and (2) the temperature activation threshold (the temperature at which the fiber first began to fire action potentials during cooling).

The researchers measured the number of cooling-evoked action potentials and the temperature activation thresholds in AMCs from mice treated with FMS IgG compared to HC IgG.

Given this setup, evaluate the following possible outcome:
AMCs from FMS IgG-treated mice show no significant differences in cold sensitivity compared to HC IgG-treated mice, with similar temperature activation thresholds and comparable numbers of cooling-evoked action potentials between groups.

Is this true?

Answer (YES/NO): NO